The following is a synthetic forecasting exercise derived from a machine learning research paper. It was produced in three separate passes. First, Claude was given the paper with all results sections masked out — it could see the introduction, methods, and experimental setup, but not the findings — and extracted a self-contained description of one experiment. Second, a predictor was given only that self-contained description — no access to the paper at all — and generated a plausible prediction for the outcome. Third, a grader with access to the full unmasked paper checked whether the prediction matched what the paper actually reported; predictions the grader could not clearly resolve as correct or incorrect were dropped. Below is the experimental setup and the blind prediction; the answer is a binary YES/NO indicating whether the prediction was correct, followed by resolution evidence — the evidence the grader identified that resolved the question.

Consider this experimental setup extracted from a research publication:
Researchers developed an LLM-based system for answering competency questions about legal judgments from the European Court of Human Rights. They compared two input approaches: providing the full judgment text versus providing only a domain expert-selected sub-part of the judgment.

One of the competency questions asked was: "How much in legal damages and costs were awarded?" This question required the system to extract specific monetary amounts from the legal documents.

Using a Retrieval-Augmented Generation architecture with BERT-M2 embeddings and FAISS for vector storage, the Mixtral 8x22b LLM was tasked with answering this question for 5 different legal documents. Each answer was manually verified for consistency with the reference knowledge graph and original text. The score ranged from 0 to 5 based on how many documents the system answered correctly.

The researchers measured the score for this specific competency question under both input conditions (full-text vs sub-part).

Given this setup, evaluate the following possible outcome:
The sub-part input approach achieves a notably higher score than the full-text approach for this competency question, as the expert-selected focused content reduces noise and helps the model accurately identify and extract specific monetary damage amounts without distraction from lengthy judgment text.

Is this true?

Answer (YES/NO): YES